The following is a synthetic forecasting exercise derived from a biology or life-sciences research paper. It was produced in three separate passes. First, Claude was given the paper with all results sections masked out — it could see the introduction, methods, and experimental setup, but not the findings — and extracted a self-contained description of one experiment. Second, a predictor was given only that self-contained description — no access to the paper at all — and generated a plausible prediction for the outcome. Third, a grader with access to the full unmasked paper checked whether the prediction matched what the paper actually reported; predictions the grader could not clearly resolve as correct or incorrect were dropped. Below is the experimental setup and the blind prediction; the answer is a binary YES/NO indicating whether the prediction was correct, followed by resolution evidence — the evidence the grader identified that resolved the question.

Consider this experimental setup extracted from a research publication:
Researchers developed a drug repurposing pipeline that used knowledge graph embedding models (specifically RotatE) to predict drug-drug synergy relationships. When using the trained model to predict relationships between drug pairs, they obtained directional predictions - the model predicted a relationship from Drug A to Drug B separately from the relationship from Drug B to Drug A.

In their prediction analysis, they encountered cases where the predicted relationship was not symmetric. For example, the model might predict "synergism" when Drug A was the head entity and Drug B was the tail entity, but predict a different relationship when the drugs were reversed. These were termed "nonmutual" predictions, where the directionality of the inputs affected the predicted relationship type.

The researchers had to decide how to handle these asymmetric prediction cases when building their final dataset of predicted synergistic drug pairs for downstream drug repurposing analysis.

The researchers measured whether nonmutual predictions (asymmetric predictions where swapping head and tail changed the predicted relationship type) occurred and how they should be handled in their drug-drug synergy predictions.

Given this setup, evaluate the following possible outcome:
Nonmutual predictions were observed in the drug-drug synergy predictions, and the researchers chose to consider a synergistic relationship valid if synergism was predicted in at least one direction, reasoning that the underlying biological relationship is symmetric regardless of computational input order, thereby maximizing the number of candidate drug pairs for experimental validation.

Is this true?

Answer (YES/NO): NO